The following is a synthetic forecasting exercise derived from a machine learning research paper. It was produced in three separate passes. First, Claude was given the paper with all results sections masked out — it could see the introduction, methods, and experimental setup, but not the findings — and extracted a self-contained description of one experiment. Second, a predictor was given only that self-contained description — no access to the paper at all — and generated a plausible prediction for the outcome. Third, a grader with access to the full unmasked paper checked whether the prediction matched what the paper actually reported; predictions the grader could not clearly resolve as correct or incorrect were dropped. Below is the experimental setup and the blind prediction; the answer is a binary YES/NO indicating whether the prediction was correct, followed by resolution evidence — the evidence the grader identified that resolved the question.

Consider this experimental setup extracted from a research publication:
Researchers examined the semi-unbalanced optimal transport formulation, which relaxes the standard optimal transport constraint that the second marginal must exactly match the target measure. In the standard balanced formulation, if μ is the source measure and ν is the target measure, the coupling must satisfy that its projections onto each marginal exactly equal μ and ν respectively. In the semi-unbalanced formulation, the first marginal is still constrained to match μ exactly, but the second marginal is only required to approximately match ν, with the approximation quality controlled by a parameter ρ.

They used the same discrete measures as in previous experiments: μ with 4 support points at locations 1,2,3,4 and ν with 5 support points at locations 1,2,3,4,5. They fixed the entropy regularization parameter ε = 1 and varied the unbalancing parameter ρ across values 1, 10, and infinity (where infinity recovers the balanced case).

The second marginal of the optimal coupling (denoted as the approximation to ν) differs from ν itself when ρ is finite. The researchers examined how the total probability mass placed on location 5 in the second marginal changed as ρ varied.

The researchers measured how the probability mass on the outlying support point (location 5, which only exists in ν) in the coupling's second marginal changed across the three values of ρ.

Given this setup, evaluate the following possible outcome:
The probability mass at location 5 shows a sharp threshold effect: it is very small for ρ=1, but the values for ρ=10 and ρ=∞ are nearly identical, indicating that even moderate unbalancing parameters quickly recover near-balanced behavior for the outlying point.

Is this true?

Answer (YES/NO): NO